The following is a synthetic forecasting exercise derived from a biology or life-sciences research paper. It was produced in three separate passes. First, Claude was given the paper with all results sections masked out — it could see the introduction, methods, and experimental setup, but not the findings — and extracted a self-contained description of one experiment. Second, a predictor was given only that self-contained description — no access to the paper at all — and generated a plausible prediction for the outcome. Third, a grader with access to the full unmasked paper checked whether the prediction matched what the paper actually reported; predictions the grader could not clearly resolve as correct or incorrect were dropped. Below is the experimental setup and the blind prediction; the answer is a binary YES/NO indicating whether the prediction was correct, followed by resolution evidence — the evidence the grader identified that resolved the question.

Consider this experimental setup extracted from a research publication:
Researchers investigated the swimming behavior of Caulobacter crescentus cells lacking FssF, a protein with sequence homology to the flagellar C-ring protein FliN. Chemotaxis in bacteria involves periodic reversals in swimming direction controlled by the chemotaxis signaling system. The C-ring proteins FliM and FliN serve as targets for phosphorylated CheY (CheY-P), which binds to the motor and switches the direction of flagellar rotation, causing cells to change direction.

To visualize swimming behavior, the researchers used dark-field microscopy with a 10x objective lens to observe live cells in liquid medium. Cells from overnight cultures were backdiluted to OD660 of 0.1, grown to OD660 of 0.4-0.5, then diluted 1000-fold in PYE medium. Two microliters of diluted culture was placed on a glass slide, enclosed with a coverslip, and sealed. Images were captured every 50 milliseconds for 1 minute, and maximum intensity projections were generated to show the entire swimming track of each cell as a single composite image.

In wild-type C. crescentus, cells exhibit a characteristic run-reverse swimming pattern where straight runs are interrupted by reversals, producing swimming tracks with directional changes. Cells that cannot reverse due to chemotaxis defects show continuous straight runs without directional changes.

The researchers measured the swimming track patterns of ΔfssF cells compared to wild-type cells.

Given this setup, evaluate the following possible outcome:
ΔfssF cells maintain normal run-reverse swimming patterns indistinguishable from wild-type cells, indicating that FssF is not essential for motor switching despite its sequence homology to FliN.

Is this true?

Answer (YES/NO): NO